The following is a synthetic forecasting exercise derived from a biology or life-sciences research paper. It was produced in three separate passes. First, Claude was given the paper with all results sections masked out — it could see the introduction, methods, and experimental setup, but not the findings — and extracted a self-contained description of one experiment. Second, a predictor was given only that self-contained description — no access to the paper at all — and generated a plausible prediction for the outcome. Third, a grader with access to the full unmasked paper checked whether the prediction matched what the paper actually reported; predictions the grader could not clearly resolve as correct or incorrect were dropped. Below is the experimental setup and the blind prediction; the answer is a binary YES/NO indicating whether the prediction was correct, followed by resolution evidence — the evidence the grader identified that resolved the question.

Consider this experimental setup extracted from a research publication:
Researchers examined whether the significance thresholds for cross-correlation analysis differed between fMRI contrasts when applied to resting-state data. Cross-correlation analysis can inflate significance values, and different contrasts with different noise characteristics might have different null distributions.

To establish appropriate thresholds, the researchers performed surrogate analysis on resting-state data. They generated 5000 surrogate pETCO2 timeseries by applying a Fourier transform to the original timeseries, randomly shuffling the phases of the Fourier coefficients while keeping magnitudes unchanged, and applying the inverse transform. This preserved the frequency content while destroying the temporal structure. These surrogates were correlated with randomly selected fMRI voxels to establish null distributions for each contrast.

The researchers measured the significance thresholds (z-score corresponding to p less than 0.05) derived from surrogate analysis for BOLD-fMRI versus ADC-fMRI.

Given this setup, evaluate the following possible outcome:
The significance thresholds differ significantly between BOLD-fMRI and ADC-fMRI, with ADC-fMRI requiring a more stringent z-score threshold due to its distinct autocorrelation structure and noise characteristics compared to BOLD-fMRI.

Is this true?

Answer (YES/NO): NO